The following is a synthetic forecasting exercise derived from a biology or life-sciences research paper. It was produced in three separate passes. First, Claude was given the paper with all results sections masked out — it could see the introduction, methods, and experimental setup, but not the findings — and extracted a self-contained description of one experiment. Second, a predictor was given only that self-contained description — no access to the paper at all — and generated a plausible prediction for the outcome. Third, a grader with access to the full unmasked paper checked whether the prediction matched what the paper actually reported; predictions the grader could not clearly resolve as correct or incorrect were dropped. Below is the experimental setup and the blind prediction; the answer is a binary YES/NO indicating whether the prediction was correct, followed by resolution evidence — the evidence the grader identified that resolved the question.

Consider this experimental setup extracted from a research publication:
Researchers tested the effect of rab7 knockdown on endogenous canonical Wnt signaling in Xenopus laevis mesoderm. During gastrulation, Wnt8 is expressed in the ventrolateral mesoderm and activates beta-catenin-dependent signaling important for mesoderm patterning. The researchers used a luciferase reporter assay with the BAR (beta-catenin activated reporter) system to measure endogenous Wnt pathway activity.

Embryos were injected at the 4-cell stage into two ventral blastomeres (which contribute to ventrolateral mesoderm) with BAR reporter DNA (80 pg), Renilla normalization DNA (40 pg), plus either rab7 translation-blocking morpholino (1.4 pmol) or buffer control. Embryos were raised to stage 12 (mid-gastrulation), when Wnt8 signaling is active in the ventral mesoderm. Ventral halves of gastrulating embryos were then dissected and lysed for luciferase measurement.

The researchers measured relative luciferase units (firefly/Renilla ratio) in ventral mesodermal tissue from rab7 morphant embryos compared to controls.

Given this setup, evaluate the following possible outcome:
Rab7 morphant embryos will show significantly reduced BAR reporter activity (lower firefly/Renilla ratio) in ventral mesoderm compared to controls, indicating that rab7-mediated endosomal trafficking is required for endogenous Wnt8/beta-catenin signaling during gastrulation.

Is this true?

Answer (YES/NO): YES